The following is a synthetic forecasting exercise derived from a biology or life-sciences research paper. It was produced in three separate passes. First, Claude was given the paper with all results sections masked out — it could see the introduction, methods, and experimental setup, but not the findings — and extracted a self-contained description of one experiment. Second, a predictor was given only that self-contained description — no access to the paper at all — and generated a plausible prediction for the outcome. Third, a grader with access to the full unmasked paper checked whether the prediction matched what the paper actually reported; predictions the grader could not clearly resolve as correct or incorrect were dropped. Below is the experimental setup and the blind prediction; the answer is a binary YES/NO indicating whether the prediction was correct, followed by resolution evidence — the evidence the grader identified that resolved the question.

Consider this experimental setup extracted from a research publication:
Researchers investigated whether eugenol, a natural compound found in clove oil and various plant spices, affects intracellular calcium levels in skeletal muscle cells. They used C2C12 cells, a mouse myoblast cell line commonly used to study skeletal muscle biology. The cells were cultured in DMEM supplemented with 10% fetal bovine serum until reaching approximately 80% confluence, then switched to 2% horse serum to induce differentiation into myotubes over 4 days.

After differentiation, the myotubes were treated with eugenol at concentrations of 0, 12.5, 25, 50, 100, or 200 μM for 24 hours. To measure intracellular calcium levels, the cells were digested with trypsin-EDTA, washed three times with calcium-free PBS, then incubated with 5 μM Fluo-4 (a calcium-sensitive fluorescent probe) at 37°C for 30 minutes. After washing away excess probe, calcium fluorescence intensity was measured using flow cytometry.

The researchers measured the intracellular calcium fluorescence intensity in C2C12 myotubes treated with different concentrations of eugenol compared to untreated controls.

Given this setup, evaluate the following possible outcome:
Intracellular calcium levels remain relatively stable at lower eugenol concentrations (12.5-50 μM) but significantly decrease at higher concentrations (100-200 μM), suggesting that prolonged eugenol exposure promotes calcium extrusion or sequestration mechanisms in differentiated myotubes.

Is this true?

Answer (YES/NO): NO